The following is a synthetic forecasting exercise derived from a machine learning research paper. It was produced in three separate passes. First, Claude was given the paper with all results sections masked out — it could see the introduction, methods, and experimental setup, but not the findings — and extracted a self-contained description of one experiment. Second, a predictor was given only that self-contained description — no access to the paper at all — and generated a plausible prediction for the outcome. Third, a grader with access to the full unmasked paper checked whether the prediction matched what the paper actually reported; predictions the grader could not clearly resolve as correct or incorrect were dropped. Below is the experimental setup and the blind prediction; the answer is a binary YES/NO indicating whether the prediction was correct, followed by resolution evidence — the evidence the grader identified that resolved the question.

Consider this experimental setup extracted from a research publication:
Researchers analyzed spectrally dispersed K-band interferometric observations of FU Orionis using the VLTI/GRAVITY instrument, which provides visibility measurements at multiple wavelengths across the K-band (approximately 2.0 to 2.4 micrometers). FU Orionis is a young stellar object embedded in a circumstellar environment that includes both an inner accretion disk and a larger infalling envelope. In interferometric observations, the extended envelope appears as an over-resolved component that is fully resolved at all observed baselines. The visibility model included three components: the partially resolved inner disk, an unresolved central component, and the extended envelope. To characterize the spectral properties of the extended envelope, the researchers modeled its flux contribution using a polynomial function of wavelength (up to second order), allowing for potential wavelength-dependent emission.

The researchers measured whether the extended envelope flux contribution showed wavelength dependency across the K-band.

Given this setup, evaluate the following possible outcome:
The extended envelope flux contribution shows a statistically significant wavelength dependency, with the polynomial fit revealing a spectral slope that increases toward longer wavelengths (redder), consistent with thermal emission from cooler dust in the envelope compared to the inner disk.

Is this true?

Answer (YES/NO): YES